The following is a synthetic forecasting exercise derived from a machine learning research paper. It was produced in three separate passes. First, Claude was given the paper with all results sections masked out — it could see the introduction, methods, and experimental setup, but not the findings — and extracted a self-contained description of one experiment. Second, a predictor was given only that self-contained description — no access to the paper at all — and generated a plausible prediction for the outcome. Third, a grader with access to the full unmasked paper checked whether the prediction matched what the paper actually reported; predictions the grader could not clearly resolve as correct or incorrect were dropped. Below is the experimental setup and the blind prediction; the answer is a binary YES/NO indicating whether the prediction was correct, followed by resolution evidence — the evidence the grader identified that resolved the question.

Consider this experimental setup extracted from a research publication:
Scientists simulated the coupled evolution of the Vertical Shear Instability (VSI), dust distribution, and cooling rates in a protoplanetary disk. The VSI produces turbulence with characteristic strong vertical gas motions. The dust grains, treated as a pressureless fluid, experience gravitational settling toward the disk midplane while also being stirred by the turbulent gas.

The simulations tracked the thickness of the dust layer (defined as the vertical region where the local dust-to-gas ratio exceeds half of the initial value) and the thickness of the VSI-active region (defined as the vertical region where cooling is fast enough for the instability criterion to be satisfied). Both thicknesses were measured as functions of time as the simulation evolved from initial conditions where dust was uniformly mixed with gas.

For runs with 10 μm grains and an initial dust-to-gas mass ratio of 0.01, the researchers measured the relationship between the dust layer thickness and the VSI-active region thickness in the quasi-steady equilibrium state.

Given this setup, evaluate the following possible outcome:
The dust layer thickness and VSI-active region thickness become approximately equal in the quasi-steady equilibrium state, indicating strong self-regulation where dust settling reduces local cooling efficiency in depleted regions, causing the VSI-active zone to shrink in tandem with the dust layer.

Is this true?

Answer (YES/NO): YES